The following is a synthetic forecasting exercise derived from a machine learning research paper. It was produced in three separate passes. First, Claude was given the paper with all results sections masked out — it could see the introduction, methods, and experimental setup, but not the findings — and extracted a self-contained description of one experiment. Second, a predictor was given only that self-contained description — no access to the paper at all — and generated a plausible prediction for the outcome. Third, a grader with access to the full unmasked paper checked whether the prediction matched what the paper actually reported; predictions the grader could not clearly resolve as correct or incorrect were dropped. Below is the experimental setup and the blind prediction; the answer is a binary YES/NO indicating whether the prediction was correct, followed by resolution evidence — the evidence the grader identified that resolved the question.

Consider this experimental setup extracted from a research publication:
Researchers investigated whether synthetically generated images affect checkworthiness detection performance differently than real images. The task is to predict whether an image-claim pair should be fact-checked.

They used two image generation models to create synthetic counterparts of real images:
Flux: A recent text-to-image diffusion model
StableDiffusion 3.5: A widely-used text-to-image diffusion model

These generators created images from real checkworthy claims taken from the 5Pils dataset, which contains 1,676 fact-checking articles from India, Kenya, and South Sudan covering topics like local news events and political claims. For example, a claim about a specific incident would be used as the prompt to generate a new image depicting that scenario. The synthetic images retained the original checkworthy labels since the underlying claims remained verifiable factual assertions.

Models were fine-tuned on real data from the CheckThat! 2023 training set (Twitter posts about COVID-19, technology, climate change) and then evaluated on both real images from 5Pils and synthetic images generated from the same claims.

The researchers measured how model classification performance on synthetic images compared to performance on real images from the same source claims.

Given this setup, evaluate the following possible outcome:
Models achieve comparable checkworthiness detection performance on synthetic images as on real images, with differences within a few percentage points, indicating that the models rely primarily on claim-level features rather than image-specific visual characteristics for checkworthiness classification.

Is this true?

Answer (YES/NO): NO